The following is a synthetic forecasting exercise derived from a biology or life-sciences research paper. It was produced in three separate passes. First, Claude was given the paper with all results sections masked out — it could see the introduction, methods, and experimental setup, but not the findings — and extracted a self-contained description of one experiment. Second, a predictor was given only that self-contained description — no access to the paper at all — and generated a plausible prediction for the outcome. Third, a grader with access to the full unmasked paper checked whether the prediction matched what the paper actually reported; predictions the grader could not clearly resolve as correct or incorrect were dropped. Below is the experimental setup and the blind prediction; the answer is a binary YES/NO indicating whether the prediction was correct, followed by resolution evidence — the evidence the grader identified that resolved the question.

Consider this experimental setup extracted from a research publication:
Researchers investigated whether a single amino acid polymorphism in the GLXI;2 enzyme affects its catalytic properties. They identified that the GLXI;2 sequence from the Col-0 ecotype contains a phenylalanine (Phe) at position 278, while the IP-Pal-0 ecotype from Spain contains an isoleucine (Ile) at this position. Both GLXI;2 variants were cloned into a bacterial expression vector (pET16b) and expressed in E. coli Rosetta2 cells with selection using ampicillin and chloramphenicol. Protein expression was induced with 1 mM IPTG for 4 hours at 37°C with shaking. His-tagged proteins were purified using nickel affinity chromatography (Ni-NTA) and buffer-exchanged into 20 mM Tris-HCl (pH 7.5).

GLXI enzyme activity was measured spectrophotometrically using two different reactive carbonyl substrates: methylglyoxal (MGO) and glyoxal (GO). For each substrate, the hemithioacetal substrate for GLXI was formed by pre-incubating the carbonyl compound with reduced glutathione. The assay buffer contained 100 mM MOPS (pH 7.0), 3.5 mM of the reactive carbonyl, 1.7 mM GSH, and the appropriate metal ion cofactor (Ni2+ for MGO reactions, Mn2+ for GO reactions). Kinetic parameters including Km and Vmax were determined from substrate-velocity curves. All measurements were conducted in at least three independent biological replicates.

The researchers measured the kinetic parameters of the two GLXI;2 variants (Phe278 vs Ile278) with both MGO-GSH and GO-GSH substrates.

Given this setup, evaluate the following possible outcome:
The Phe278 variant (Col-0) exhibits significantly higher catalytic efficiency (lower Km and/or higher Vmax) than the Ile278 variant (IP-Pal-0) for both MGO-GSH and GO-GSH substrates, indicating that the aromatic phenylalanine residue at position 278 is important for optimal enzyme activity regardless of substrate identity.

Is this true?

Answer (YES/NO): NO